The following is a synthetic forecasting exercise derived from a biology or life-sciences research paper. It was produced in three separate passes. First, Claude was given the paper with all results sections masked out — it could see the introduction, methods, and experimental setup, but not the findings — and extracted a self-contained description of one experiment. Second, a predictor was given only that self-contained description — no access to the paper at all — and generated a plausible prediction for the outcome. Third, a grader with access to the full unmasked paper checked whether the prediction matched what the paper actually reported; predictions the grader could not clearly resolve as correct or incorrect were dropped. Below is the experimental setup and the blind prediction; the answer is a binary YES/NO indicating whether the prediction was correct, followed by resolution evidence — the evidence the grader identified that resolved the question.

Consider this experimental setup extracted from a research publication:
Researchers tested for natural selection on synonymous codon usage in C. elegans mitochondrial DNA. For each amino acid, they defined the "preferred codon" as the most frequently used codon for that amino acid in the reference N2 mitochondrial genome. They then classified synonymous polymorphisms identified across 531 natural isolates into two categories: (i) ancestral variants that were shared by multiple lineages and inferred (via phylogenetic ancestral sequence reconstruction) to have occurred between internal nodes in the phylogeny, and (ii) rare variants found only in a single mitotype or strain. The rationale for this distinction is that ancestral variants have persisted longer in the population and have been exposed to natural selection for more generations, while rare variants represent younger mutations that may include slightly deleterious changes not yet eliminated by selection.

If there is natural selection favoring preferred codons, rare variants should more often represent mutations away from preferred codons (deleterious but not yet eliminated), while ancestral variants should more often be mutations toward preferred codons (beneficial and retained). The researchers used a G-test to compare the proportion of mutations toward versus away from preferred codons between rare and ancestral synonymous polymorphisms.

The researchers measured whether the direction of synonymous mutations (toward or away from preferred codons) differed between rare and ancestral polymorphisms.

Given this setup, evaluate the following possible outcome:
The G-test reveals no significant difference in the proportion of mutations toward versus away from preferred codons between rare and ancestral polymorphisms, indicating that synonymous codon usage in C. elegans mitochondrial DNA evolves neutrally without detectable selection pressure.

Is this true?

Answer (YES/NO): NO